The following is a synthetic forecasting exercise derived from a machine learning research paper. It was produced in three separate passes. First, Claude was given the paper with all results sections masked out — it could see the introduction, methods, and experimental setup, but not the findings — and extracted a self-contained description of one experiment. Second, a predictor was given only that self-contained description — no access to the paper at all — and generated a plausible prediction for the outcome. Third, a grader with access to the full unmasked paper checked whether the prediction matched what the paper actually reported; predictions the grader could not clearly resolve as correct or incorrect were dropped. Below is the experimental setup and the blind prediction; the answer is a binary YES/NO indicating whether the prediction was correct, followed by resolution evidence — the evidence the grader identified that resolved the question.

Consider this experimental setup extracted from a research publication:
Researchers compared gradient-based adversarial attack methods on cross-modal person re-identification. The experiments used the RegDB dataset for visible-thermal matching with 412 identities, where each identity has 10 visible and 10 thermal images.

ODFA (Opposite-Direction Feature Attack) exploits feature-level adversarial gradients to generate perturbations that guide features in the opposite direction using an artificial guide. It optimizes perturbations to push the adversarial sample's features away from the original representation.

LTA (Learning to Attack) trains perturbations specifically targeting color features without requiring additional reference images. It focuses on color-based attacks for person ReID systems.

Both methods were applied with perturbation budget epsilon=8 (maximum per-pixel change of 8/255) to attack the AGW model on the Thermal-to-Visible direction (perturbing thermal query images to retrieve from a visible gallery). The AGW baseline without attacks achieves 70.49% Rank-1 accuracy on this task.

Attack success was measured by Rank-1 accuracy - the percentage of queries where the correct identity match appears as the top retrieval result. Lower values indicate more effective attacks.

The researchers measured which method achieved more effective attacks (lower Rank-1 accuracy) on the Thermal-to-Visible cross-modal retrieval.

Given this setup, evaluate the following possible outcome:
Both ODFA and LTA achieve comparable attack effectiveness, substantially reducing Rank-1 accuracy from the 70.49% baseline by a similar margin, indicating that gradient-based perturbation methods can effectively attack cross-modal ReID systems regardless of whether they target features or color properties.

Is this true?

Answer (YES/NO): NO